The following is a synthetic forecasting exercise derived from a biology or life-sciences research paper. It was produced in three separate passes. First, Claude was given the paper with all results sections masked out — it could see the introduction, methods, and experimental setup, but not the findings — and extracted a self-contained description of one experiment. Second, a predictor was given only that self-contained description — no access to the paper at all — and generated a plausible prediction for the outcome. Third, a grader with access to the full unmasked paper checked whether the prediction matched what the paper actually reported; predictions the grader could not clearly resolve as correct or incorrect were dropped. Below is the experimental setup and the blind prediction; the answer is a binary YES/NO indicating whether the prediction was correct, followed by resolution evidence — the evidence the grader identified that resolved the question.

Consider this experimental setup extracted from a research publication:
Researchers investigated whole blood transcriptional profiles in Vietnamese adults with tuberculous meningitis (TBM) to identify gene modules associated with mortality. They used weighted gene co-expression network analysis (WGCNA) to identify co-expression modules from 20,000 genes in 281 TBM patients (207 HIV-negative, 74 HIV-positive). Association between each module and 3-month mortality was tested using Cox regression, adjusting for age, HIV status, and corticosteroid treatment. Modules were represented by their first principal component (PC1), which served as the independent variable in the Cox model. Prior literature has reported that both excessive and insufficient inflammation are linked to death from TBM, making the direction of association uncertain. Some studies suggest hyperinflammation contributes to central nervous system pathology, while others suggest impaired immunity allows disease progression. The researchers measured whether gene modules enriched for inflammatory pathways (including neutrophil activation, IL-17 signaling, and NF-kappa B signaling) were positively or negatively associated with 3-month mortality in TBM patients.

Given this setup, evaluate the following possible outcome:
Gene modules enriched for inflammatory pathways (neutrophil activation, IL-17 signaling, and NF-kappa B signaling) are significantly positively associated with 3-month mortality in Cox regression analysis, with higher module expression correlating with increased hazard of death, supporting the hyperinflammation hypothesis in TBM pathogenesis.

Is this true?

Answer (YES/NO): YES